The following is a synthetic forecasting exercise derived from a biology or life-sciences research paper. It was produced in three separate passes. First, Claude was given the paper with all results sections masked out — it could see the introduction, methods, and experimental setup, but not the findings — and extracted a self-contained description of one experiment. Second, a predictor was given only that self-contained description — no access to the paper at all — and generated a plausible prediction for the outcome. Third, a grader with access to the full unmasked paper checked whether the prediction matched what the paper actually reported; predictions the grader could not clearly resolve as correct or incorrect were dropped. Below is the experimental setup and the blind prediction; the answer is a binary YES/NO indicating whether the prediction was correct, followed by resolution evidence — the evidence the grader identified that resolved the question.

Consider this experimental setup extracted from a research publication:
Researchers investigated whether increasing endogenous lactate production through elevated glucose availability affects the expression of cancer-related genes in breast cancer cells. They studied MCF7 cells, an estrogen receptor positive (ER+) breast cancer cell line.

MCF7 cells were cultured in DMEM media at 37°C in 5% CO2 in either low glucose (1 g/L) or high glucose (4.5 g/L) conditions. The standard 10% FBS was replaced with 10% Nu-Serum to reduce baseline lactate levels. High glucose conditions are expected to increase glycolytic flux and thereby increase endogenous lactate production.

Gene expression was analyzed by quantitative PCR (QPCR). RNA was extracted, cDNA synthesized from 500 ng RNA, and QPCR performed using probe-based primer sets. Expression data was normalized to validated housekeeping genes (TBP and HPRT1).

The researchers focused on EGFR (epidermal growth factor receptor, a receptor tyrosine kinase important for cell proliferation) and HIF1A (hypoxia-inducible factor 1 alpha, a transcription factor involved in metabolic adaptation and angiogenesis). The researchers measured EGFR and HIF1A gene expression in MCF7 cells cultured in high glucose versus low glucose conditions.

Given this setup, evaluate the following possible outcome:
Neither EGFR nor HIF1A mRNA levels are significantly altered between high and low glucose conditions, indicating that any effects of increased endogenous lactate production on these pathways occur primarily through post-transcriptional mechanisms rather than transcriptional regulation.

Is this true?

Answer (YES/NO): NO